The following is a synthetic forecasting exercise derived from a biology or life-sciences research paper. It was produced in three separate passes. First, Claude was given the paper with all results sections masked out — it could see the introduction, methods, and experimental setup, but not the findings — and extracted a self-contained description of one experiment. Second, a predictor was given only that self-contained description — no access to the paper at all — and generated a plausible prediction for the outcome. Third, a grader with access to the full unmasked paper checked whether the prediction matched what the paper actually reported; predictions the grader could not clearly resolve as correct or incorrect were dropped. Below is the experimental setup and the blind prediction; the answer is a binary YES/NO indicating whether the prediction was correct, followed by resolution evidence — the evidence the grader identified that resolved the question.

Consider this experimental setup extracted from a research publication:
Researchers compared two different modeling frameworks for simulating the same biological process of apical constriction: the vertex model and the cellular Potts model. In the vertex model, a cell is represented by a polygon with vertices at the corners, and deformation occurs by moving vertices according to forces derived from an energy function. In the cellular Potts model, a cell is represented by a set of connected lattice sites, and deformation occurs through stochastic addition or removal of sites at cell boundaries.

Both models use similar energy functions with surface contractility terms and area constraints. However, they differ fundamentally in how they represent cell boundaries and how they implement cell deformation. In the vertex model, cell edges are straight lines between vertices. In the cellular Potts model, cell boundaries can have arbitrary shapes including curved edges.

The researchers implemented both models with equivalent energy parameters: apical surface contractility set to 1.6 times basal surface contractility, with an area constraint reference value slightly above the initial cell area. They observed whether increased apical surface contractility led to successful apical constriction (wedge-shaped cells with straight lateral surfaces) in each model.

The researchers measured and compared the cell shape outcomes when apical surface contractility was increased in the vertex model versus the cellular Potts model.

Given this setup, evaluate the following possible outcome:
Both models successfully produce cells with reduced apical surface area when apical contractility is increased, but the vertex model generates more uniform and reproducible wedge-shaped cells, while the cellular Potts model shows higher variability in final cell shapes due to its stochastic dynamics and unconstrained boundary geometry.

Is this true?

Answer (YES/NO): NO